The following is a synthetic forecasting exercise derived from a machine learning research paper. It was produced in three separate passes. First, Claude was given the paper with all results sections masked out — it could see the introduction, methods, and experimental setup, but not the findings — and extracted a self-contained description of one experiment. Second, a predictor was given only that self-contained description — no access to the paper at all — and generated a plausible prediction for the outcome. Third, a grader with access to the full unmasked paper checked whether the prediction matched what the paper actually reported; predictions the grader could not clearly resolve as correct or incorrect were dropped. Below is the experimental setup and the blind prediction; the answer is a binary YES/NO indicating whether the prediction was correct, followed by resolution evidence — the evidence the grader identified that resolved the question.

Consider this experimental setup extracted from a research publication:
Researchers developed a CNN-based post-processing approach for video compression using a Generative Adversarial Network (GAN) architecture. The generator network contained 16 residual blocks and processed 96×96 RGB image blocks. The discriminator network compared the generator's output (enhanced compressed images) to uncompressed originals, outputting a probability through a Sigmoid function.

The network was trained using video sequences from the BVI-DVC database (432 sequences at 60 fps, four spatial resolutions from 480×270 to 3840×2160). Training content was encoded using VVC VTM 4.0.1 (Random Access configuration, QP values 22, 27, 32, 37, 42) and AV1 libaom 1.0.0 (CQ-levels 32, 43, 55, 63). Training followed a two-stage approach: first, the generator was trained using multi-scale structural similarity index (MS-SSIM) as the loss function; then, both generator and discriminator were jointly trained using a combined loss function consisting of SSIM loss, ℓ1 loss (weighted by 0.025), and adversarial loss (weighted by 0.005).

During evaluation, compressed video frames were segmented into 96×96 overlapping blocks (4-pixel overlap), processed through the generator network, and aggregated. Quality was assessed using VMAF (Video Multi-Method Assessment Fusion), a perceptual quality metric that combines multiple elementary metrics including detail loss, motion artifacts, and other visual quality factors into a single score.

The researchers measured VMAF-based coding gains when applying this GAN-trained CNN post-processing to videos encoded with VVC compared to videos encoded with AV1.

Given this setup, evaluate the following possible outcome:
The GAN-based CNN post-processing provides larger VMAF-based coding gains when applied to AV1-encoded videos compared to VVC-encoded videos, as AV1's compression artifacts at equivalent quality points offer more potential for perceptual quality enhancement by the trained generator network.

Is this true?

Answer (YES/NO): NO